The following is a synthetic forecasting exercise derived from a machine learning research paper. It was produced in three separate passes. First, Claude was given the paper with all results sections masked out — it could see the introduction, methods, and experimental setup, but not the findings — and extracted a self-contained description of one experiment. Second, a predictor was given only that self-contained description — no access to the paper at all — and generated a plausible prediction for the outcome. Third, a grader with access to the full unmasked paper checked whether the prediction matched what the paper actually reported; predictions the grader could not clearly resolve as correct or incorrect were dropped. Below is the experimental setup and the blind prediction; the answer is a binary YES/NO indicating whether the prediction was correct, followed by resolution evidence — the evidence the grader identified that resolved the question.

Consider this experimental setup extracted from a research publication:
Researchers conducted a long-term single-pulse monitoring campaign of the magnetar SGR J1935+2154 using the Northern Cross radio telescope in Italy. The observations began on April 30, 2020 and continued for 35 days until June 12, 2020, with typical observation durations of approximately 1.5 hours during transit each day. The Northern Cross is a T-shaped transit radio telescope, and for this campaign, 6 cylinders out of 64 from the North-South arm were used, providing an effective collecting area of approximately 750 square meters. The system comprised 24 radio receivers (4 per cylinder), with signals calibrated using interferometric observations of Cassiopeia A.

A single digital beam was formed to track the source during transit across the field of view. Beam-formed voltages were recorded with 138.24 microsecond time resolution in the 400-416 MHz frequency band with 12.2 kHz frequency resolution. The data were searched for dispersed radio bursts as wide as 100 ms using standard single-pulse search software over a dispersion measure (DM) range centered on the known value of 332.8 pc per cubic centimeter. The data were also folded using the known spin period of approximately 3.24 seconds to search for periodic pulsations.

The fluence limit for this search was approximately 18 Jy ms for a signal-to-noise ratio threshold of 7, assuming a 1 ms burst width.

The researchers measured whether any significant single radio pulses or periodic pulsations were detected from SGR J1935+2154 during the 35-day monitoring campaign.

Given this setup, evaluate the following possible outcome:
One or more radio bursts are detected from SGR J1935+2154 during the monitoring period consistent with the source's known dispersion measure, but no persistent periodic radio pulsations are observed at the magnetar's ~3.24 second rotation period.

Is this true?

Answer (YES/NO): NO